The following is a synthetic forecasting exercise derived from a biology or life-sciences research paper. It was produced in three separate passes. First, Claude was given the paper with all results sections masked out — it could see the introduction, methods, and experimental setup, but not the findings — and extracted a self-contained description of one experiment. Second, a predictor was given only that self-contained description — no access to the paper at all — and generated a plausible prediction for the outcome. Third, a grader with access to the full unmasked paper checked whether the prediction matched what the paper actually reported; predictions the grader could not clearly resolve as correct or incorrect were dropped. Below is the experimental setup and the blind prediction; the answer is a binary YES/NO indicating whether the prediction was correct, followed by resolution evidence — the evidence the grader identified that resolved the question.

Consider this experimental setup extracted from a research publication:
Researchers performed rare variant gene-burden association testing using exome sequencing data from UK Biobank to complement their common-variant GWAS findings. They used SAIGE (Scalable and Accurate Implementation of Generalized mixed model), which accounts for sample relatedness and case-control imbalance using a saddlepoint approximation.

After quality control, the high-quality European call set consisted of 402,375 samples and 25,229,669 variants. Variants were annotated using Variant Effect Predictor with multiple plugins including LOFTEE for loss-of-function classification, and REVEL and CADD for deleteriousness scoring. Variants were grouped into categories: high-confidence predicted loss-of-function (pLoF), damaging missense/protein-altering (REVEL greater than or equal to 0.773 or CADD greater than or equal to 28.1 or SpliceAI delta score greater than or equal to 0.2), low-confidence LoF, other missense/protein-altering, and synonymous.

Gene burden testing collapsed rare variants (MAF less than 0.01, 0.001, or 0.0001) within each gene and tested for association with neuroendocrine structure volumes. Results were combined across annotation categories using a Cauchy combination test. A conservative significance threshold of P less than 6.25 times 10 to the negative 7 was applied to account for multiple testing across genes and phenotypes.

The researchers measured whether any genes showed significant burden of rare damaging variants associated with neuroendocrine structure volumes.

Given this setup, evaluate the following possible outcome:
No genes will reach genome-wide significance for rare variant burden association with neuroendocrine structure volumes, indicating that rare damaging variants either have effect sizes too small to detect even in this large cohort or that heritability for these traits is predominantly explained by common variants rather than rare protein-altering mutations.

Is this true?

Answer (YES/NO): NO